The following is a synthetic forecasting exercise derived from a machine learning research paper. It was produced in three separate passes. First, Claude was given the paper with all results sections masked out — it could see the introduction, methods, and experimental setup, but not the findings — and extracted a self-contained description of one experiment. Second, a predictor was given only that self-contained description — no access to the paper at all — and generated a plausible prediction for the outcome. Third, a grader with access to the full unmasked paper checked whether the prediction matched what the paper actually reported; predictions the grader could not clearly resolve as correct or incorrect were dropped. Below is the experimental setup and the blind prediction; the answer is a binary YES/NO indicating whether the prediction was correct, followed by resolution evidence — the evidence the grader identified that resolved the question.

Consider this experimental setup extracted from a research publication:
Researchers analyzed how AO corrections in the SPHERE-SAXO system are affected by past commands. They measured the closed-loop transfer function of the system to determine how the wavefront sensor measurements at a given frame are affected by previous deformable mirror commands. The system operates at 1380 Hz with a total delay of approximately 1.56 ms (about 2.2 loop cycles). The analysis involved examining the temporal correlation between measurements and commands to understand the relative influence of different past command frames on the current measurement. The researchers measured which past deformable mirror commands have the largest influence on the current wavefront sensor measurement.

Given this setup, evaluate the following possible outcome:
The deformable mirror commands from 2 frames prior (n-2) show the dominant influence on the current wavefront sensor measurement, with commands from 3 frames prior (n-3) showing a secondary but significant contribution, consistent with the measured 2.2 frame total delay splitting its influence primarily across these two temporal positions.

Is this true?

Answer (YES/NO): YES